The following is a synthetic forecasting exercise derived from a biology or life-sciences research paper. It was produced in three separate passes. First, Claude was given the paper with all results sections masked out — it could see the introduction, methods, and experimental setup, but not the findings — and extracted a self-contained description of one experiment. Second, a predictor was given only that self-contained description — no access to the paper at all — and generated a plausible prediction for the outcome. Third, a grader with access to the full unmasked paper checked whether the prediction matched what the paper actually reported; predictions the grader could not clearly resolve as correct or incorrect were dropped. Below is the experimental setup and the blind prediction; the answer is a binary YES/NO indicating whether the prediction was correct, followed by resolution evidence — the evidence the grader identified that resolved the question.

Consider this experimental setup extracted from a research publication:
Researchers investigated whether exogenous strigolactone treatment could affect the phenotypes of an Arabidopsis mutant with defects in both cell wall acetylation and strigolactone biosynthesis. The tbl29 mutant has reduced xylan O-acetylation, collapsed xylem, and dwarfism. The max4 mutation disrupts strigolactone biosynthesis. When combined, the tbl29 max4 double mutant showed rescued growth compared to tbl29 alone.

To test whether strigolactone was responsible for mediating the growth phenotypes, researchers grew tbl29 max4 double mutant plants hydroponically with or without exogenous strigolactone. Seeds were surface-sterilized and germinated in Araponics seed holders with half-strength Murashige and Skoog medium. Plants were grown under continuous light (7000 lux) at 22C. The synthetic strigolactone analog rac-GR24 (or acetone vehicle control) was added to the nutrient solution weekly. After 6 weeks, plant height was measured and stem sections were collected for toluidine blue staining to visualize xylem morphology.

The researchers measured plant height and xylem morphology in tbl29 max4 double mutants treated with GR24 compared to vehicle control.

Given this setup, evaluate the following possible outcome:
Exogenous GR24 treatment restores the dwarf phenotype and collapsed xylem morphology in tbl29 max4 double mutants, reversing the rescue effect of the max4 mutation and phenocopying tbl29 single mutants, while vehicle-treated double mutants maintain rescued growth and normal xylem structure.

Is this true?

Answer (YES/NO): YES